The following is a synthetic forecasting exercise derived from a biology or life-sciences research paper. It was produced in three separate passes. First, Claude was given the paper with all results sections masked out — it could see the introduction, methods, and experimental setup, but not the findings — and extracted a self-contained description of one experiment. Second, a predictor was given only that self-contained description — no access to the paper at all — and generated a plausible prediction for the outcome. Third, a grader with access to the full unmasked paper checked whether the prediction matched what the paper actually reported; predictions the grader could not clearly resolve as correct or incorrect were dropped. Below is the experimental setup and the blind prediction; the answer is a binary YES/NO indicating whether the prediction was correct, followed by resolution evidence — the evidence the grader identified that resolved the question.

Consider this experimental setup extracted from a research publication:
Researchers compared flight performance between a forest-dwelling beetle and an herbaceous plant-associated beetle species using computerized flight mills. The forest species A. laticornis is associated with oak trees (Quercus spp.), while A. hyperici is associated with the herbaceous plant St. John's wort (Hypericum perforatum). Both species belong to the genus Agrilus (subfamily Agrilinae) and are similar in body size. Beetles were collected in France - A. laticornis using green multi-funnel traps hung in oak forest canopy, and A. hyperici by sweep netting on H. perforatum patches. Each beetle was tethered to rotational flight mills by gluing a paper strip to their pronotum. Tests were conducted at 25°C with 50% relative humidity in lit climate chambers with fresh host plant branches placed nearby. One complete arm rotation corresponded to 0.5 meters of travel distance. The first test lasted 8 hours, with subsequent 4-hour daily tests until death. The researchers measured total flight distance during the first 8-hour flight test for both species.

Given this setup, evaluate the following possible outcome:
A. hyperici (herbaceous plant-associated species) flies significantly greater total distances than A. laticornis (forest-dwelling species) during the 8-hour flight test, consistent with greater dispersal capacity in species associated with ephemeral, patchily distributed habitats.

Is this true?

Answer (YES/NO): NO